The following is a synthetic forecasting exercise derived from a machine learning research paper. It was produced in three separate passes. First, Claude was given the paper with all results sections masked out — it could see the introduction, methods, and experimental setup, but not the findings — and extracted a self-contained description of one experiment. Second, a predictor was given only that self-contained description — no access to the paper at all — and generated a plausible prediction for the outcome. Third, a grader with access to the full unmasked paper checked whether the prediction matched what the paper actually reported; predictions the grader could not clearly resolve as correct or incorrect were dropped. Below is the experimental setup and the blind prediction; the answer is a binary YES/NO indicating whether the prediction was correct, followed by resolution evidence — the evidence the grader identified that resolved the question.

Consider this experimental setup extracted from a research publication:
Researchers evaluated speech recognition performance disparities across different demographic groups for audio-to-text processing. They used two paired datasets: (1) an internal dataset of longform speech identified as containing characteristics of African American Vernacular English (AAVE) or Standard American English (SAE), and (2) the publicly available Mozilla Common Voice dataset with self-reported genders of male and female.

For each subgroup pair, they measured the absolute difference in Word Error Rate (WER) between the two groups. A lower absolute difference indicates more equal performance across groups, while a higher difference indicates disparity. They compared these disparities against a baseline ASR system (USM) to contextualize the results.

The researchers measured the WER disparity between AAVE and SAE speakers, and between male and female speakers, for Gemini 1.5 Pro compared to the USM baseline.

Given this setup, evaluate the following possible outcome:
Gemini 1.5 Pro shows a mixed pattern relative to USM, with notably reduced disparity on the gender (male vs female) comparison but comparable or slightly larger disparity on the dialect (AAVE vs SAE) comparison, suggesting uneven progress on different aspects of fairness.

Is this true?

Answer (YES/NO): NO